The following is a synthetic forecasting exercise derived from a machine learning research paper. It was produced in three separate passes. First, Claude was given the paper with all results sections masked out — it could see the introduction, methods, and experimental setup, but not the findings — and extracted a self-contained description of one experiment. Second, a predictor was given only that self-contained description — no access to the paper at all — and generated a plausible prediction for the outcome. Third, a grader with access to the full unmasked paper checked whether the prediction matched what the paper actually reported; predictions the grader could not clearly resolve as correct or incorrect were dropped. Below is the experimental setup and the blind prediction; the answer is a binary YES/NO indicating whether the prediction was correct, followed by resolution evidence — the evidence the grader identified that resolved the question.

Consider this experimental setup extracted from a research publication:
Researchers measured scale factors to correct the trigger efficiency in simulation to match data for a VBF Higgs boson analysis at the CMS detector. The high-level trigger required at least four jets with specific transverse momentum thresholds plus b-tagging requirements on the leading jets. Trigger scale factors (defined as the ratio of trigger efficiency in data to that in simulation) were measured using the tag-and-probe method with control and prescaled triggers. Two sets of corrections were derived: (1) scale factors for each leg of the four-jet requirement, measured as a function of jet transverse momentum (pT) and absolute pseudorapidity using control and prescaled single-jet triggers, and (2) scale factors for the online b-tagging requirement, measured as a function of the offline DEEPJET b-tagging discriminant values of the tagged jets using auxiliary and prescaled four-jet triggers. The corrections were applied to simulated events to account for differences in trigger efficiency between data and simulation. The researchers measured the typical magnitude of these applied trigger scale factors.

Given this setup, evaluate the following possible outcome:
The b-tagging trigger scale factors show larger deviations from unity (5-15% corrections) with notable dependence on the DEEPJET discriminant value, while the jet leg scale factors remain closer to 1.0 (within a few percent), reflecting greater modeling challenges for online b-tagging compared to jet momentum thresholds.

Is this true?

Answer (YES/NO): NO